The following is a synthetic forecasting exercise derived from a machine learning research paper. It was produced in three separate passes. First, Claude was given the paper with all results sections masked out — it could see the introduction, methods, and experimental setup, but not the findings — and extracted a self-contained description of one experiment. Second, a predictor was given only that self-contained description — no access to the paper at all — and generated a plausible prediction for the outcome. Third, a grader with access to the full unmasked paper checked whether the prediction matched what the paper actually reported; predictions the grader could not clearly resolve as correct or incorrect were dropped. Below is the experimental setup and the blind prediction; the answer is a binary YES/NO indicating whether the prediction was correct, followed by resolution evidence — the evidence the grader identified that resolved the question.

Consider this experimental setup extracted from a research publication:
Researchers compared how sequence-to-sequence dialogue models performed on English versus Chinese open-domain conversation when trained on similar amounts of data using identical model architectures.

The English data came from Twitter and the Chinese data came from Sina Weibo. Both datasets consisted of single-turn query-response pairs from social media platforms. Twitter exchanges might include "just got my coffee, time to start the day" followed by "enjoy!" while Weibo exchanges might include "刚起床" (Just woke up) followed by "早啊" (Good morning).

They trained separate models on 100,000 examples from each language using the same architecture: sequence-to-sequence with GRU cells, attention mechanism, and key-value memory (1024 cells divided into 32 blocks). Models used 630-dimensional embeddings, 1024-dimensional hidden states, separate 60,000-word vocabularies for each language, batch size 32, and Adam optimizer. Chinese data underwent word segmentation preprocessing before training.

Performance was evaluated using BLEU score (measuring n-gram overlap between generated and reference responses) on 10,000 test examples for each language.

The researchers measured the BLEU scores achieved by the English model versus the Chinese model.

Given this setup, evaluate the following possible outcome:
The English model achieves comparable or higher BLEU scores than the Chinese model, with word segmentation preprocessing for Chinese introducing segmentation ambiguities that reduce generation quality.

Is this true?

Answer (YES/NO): NO